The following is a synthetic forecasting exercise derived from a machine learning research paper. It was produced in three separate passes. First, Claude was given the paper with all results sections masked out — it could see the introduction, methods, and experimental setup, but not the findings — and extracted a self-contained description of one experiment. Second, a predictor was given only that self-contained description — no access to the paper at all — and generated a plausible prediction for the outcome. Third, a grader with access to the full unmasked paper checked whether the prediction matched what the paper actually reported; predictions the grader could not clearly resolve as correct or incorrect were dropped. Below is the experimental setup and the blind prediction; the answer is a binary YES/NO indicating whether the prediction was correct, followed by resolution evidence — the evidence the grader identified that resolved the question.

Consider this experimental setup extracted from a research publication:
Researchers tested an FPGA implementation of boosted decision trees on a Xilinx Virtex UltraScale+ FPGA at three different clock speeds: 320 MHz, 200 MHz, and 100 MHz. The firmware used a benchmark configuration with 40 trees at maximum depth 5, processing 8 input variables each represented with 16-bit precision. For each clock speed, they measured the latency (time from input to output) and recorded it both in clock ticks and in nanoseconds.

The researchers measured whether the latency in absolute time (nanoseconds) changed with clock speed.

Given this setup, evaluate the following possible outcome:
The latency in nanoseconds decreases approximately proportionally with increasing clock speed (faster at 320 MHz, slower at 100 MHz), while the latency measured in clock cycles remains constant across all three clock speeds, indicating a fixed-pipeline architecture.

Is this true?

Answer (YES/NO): NO